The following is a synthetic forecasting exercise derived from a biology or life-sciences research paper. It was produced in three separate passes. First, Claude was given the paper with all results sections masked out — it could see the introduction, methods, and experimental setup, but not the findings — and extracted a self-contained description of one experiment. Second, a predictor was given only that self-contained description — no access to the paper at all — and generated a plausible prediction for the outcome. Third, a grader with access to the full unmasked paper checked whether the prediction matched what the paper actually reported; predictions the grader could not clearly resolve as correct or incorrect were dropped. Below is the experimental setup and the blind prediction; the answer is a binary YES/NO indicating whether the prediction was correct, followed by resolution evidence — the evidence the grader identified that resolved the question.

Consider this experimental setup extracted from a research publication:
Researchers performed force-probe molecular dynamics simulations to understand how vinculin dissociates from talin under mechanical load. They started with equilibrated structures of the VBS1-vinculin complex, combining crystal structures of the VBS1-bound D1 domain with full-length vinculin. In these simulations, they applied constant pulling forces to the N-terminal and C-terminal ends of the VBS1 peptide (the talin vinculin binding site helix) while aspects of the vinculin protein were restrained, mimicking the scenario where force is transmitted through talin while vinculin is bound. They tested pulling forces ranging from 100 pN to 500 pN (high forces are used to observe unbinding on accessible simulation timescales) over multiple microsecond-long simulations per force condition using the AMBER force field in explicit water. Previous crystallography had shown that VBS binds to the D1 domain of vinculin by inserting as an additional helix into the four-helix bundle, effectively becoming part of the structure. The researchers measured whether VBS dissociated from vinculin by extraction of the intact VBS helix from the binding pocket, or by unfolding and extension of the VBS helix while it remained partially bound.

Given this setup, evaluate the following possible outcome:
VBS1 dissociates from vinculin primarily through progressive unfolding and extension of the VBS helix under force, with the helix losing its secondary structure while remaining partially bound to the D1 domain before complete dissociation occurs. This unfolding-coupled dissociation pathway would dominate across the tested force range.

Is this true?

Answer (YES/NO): YES